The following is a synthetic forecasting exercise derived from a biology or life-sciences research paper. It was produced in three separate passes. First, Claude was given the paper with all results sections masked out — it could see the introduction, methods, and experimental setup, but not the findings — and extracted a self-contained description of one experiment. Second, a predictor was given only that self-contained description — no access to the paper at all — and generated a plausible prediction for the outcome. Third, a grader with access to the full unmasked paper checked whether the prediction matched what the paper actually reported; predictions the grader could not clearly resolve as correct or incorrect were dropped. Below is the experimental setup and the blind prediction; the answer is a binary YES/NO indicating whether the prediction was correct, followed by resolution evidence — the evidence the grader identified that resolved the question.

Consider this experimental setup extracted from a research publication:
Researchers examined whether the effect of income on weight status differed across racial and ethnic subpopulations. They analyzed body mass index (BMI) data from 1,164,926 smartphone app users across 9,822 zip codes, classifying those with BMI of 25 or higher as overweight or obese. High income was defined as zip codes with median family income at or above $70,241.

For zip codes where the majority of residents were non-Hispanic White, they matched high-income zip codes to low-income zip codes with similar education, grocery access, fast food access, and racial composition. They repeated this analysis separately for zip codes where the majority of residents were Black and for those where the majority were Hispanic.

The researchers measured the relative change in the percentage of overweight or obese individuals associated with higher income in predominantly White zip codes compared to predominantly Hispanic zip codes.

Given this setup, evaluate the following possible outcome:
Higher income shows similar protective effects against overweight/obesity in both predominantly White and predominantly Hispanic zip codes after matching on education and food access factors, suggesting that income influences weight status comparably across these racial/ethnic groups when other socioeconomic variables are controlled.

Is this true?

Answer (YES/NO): NO